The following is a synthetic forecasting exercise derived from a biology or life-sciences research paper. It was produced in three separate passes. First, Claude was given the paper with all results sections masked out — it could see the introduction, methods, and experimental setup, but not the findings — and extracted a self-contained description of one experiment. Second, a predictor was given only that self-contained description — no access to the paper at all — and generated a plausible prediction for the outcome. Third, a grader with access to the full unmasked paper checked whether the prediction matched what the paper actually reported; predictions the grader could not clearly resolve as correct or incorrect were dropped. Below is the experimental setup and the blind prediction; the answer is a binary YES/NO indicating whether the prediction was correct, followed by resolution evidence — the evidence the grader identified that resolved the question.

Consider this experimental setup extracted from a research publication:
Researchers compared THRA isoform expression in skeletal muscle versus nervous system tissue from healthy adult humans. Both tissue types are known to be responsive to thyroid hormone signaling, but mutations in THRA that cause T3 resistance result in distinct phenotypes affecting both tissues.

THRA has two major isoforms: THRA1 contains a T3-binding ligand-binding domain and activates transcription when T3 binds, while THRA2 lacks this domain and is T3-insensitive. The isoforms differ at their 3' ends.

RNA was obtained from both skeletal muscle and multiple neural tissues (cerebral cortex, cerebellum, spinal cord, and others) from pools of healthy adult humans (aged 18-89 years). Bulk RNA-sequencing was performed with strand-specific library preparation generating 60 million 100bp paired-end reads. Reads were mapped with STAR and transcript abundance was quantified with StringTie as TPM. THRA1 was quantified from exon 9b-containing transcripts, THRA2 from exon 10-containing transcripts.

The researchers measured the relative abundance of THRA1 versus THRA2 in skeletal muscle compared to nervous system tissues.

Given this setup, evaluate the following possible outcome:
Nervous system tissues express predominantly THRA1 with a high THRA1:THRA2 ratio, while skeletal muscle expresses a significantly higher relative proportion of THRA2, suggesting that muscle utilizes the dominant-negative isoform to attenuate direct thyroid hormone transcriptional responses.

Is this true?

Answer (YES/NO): NO